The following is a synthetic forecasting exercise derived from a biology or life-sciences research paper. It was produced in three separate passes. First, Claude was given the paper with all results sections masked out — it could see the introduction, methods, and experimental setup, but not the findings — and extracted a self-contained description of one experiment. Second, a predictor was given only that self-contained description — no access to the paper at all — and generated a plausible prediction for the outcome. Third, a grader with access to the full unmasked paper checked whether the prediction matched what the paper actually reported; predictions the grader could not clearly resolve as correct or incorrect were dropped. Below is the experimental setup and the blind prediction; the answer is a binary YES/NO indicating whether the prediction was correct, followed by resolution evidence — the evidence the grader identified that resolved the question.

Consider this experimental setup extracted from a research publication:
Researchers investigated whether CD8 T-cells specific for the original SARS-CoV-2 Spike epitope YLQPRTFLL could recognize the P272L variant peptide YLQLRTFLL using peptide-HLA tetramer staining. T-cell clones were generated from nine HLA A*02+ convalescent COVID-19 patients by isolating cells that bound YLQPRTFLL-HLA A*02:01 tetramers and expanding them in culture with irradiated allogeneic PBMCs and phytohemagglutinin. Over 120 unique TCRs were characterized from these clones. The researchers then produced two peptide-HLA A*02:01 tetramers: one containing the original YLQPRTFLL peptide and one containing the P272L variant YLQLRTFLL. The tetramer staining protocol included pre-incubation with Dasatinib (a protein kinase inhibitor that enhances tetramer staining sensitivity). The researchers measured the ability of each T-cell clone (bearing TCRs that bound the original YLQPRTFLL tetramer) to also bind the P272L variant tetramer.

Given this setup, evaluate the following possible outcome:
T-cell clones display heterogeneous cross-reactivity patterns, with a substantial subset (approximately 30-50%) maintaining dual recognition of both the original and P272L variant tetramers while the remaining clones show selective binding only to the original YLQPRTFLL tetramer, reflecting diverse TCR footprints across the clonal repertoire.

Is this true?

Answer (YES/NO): NO